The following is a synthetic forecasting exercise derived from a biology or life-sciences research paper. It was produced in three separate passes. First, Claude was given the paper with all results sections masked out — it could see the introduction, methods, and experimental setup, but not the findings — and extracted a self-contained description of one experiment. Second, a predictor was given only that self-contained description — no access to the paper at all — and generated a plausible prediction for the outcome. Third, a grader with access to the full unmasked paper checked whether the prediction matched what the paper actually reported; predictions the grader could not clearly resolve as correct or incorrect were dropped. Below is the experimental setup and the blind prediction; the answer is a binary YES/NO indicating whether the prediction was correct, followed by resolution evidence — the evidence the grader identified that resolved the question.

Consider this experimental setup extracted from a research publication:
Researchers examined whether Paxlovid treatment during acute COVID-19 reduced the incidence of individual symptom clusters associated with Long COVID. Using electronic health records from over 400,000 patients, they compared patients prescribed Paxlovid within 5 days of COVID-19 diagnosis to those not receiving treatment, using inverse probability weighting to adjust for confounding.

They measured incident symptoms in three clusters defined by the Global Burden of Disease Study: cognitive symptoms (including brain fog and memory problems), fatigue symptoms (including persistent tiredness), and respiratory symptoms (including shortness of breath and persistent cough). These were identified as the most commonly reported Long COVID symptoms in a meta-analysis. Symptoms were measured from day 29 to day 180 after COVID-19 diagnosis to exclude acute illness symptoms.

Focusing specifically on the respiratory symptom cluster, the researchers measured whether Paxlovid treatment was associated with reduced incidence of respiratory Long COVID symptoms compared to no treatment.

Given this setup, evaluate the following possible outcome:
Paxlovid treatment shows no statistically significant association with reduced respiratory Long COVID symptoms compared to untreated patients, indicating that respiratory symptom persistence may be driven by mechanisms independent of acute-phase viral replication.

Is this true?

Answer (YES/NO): YES